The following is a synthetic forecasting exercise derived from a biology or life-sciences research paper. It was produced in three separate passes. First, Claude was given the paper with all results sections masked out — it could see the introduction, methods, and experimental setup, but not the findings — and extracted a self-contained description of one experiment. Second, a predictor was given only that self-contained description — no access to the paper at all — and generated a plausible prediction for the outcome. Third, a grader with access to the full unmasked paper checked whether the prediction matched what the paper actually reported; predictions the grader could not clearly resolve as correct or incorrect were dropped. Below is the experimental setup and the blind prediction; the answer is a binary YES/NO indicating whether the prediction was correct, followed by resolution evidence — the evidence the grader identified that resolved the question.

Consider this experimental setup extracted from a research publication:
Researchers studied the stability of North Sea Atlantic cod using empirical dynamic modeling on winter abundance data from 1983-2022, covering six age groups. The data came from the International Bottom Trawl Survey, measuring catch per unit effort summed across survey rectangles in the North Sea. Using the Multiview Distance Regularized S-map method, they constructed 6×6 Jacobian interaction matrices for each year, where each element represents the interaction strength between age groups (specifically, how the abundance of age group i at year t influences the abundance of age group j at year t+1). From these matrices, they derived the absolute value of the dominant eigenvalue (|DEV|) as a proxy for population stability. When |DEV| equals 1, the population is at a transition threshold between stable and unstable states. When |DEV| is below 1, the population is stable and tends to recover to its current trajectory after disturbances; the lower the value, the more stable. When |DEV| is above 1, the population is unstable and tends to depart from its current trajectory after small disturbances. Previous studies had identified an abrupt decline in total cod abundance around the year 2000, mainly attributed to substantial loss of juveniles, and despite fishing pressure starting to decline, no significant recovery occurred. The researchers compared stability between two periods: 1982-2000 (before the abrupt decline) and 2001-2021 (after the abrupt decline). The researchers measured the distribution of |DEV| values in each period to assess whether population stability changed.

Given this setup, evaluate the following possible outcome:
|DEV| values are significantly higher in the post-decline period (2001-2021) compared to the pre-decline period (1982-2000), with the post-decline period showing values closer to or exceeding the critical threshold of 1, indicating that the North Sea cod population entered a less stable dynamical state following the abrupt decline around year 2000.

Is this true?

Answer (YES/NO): NO